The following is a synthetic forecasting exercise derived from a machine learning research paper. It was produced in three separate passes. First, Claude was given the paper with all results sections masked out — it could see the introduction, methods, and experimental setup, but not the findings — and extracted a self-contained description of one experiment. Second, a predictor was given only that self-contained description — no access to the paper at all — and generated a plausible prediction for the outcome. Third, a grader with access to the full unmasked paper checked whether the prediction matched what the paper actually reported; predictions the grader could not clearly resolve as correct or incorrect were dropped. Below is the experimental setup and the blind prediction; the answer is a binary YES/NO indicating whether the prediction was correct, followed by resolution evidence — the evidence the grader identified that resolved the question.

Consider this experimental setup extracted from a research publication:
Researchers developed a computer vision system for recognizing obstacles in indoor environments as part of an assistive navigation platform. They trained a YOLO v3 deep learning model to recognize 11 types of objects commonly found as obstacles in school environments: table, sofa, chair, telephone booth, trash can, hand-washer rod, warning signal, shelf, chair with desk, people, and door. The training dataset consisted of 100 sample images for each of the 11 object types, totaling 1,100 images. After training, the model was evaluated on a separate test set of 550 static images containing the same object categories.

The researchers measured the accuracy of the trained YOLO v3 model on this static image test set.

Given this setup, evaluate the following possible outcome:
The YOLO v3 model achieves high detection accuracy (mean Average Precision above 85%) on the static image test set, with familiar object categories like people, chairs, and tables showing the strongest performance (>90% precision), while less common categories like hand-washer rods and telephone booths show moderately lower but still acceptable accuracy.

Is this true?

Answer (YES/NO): NO